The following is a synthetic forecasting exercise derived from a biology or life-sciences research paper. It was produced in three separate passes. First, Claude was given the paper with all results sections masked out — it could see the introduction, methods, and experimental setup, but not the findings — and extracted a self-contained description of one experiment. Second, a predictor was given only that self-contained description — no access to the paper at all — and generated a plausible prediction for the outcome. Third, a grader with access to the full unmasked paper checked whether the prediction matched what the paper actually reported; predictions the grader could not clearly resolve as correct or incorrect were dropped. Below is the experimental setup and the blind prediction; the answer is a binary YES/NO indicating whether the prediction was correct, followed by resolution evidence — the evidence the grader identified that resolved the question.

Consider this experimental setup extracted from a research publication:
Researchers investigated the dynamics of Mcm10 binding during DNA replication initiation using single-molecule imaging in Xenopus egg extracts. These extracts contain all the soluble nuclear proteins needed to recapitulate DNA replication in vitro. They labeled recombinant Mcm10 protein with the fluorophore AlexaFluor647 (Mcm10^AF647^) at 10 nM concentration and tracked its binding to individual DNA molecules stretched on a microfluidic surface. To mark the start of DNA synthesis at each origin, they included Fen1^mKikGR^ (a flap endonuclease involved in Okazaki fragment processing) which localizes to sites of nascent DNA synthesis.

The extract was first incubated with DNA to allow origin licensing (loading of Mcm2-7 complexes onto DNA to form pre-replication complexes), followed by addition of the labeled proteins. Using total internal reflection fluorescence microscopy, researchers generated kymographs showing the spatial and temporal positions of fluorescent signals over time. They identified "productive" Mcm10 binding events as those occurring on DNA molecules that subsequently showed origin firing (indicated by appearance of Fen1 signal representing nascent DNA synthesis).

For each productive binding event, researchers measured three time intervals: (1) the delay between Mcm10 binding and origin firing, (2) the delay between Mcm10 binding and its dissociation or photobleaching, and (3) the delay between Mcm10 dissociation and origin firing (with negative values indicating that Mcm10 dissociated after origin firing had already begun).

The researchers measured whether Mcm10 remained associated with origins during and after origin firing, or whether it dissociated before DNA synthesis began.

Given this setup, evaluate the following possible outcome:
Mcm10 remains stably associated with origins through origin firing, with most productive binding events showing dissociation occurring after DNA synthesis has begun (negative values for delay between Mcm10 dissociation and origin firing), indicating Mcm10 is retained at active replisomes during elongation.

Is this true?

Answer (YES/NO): NO